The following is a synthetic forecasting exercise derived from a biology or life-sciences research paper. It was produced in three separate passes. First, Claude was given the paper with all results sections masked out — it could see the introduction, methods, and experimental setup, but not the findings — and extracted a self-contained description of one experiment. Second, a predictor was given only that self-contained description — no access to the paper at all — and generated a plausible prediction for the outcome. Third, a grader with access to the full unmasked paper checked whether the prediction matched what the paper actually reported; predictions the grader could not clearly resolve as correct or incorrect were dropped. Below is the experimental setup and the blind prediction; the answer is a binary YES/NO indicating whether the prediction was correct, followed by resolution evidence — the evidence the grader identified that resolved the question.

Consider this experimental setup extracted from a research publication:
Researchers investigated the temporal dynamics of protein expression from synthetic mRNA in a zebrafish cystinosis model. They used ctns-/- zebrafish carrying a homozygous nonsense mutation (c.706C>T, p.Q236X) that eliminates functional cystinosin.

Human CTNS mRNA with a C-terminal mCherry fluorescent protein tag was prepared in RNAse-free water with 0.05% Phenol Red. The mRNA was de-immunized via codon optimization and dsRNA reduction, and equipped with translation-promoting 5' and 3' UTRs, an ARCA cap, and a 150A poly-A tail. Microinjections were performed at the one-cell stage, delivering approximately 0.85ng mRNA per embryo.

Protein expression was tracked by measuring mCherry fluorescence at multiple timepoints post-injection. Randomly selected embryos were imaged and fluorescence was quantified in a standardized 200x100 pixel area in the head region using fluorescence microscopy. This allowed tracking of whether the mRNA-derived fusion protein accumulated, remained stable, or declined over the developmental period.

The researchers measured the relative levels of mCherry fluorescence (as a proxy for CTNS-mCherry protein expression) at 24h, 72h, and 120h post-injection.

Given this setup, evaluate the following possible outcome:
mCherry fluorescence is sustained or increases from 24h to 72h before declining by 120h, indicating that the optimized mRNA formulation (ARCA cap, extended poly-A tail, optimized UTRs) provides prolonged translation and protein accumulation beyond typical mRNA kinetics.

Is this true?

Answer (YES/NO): NO